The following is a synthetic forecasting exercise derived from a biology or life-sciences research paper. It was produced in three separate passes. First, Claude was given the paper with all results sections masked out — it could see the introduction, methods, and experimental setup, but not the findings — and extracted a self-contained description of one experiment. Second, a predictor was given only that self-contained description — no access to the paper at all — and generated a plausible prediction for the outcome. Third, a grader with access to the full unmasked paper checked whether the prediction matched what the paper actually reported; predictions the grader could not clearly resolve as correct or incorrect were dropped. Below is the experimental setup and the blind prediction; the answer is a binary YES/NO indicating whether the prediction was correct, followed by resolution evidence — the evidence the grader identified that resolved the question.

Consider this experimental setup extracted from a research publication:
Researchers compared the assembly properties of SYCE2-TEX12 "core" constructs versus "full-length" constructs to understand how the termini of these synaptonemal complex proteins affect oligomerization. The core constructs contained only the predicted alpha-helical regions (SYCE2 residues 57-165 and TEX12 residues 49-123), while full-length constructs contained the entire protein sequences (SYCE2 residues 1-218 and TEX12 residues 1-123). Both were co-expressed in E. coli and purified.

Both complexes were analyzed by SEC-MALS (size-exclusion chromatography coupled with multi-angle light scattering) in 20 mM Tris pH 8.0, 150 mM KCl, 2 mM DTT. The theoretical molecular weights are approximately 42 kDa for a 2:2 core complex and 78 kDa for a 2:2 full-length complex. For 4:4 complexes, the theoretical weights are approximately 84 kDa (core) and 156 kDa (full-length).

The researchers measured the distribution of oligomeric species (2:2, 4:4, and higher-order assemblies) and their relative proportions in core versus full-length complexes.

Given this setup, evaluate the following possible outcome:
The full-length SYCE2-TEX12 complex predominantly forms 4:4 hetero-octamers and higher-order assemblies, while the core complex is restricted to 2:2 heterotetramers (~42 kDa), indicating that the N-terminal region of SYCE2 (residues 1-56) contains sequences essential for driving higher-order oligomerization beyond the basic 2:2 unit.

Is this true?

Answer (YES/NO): NO